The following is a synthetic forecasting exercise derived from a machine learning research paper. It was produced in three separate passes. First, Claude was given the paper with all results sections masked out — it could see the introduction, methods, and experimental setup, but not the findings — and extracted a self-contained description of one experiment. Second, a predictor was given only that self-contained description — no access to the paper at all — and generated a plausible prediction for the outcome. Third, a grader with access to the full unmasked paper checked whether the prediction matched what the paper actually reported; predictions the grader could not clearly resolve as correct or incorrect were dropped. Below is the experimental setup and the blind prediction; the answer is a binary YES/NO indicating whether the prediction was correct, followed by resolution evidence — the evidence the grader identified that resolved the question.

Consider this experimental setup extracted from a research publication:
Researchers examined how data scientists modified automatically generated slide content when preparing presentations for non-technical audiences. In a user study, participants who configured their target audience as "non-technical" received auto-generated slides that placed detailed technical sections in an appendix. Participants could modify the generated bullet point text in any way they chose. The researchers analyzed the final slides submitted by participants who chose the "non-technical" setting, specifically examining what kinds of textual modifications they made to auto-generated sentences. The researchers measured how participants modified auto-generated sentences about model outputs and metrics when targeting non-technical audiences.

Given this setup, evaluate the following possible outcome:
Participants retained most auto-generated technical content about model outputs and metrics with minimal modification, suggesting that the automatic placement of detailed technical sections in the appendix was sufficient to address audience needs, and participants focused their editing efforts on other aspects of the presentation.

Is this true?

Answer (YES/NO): NO